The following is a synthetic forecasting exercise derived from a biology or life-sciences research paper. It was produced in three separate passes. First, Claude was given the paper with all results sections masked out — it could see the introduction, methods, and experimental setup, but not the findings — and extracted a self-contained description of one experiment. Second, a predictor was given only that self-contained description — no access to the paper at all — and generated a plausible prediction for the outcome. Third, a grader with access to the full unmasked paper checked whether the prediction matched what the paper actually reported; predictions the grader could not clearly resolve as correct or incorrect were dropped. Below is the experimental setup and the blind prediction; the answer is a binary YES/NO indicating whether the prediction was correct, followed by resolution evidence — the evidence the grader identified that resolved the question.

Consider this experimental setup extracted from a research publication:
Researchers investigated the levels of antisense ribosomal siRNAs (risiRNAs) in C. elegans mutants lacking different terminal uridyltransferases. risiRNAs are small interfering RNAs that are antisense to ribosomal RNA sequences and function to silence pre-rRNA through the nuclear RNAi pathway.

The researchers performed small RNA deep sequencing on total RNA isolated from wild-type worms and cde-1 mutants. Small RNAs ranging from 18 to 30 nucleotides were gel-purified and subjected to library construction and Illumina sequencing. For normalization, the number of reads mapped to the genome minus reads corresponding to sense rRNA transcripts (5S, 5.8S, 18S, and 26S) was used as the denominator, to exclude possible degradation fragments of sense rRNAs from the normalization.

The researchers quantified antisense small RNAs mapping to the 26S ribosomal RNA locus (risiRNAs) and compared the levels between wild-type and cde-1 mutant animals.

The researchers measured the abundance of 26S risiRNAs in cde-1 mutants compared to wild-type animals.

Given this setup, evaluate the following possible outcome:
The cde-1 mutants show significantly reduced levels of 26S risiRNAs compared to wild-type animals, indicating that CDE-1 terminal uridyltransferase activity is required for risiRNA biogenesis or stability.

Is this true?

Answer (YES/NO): NO